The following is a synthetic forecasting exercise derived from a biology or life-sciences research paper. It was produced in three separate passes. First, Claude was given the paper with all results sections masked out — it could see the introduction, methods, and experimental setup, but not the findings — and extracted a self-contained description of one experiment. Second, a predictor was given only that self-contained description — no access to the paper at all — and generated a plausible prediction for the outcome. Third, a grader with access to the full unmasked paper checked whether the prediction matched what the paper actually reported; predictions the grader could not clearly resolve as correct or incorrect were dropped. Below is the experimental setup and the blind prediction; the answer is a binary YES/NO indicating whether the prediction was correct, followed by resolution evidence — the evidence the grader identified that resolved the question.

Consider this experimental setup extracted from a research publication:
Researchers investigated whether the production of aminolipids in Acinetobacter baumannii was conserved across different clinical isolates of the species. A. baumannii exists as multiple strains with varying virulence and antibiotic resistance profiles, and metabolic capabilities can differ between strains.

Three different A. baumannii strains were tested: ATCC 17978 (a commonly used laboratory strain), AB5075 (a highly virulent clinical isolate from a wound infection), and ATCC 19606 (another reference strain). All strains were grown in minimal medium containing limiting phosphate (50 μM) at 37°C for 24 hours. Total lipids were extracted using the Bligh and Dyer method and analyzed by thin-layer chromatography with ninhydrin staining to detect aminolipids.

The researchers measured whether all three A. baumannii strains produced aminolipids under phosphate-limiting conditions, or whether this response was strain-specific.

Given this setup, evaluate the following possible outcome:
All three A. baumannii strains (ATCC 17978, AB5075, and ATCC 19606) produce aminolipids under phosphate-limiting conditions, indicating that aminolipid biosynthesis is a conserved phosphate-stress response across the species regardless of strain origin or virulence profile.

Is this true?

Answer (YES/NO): YES